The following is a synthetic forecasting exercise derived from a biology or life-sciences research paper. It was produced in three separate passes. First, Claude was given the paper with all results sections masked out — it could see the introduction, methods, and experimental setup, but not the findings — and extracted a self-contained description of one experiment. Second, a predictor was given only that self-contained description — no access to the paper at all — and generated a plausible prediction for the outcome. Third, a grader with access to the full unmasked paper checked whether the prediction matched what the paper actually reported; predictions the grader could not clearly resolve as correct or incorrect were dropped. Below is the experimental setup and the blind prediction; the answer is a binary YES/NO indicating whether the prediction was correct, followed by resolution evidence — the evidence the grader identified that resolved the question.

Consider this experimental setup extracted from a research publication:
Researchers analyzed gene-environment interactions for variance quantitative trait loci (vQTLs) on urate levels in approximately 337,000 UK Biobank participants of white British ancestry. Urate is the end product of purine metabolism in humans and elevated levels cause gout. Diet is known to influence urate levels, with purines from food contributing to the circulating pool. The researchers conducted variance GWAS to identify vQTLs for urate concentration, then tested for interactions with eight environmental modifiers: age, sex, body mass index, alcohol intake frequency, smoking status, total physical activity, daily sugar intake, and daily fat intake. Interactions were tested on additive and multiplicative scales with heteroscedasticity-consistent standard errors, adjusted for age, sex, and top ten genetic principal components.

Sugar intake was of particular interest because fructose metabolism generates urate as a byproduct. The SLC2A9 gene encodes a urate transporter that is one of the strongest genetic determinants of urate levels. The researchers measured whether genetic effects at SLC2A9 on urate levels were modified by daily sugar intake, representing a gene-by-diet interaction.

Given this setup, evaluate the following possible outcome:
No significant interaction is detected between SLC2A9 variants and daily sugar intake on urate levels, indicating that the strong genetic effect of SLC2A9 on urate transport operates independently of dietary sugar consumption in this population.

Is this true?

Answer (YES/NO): YES